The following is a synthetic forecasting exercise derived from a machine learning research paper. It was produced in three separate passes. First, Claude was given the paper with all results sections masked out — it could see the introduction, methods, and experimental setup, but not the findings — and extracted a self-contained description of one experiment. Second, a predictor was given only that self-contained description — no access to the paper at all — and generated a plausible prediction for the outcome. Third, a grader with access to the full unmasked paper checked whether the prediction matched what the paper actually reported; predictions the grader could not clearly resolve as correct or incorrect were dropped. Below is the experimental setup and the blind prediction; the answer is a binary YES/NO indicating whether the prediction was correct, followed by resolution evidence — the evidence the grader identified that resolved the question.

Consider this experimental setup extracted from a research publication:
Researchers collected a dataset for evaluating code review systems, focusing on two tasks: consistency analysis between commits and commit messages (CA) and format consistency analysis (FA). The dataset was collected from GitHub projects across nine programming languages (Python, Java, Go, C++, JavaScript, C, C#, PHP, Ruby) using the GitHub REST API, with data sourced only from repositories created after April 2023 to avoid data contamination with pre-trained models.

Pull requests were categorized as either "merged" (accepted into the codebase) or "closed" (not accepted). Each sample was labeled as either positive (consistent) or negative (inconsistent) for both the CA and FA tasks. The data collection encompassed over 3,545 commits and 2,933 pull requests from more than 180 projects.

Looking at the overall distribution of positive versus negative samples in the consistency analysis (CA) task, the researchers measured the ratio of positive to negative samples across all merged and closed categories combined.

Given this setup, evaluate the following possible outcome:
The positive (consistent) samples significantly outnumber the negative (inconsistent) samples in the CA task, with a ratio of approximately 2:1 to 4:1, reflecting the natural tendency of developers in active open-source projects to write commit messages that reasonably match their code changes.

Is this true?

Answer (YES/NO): NO